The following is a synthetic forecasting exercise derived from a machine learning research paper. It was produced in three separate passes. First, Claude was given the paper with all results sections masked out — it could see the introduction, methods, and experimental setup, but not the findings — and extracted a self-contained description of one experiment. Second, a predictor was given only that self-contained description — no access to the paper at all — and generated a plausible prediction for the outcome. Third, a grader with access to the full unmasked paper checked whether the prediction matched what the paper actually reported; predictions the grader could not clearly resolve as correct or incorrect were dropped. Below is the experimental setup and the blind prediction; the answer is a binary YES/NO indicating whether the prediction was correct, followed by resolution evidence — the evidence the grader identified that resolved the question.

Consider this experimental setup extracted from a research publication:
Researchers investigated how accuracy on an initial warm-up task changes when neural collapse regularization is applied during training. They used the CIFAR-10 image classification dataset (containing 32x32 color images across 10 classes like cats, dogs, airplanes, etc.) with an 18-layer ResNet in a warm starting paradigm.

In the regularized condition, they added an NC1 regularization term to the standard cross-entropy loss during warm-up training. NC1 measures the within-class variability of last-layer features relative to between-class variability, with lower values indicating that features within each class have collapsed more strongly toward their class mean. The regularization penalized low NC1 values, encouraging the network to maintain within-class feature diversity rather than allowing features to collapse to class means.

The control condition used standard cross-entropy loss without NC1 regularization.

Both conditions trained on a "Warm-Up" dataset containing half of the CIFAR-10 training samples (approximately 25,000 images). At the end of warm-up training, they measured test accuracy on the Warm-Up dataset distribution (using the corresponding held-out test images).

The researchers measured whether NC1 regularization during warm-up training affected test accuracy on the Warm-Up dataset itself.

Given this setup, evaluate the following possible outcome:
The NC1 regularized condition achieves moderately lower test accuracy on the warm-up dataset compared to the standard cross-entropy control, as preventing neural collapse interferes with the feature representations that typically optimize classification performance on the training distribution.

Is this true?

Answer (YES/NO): NO